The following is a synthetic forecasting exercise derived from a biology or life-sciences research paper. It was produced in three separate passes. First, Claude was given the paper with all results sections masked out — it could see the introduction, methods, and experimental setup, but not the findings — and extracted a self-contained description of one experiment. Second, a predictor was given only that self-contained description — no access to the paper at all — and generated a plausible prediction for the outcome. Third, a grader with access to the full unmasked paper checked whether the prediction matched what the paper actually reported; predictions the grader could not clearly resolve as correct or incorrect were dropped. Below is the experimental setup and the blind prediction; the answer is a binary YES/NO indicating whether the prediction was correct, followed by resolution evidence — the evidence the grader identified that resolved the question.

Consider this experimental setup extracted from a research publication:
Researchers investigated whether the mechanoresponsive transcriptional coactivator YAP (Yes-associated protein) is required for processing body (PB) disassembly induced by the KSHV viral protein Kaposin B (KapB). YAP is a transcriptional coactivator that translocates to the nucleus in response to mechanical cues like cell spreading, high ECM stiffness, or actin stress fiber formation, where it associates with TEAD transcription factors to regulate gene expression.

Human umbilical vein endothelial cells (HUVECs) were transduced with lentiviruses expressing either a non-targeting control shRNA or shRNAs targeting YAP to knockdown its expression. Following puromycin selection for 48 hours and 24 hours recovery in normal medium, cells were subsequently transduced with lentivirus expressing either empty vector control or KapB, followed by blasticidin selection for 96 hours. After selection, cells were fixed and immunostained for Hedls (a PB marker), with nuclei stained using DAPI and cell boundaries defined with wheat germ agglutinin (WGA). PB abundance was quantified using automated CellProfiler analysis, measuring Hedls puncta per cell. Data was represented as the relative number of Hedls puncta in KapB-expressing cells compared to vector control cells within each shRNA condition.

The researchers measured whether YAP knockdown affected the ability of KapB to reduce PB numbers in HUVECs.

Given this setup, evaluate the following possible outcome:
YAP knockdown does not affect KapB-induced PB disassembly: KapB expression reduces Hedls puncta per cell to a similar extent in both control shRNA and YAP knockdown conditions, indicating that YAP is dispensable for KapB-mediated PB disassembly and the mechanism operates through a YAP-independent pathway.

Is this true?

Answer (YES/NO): NO